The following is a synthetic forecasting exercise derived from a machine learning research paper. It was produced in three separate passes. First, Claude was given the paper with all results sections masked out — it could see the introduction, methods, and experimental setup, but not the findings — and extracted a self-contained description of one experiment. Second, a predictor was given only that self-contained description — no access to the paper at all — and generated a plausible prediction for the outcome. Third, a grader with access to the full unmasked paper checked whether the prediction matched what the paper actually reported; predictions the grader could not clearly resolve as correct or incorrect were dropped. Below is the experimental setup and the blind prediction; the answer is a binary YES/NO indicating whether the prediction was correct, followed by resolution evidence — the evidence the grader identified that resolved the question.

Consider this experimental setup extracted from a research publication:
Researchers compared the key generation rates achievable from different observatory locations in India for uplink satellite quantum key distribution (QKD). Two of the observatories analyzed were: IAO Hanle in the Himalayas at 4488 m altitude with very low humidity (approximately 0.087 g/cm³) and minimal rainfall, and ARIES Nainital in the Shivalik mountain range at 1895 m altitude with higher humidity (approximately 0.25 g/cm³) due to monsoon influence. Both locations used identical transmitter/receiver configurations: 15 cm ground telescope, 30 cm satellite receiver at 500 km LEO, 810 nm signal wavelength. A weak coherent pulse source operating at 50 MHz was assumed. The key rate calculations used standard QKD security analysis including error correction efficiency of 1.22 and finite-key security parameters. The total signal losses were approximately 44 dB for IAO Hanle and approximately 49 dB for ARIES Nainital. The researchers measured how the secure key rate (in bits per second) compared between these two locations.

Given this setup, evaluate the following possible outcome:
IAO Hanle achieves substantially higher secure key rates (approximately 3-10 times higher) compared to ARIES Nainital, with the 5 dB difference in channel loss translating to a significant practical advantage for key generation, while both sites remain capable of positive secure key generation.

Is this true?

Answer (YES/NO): NO